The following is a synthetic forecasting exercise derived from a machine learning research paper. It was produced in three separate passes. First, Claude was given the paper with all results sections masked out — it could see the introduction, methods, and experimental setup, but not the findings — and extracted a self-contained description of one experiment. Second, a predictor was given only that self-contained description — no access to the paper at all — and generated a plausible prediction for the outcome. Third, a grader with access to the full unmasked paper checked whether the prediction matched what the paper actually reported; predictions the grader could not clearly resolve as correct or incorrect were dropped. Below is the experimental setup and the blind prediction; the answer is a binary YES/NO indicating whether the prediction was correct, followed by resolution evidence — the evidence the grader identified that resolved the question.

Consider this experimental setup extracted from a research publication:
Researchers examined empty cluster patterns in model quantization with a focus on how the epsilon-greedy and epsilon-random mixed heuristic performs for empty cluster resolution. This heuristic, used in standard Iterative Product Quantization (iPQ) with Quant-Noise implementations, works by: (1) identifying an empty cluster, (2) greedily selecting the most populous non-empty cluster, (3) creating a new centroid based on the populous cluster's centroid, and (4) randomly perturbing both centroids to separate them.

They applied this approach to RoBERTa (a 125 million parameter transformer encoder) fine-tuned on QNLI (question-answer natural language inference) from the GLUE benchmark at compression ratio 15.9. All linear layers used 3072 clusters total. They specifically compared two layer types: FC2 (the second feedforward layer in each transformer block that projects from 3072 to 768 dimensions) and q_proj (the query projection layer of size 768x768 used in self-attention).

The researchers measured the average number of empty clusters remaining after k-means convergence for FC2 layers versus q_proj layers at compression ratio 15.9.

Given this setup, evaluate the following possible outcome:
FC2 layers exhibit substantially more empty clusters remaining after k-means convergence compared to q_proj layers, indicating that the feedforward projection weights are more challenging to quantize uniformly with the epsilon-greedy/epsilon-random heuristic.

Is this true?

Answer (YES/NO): NO